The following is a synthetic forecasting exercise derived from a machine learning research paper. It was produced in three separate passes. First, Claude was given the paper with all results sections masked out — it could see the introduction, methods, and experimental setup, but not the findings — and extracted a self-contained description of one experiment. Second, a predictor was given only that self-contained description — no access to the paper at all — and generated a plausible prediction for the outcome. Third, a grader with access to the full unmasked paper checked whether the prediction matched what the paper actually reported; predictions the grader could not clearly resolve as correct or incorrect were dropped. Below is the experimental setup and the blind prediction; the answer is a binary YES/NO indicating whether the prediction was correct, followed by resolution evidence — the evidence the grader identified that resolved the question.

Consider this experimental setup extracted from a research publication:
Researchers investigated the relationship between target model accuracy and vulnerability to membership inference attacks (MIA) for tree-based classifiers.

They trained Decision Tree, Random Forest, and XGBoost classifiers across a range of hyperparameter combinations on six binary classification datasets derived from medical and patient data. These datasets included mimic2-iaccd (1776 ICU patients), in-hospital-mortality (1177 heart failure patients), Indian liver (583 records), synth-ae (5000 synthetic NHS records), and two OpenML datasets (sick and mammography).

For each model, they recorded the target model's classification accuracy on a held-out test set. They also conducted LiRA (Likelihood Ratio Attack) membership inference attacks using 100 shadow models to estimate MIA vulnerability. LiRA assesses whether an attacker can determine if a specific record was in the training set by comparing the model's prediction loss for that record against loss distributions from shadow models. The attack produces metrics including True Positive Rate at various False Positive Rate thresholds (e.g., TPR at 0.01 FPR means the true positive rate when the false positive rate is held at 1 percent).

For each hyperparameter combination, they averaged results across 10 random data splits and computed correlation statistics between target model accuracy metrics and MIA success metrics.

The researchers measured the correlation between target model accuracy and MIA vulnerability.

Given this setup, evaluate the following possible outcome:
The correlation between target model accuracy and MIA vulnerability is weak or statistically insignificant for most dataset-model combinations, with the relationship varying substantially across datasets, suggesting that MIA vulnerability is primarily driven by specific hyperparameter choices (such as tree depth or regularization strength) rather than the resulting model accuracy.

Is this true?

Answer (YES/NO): YES